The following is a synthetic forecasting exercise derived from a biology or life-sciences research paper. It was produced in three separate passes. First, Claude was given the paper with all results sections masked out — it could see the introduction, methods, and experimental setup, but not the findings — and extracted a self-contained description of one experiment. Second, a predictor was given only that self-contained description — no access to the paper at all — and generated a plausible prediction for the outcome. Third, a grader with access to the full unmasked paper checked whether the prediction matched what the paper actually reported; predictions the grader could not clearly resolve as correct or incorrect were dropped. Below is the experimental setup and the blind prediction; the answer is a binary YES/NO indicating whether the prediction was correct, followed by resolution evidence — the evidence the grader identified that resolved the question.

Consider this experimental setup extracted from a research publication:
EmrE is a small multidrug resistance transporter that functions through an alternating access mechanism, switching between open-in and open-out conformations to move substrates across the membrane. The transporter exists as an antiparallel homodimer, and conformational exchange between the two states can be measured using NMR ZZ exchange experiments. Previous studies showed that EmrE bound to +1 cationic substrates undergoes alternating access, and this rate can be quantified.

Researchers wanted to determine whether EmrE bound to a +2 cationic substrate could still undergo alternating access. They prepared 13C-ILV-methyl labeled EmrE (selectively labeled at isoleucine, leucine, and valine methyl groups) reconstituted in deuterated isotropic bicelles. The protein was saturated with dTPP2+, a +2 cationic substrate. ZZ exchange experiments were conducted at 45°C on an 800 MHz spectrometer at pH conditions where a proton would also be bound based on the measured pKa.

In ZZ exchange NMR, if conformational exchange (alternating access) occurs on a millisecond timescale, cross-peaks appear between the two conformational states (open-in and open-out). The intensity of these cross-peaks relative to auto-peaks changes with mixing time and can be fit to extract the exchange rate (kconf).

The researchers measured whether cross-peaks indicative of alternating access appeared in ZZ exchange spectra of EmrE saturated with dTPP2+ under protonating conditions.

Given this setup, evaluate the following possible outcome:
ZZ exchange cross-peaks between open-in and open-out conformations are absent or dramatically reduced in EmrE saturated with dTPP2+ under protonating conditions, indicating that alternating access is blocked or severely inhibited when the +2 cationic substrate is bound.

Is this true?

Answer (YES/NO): NO